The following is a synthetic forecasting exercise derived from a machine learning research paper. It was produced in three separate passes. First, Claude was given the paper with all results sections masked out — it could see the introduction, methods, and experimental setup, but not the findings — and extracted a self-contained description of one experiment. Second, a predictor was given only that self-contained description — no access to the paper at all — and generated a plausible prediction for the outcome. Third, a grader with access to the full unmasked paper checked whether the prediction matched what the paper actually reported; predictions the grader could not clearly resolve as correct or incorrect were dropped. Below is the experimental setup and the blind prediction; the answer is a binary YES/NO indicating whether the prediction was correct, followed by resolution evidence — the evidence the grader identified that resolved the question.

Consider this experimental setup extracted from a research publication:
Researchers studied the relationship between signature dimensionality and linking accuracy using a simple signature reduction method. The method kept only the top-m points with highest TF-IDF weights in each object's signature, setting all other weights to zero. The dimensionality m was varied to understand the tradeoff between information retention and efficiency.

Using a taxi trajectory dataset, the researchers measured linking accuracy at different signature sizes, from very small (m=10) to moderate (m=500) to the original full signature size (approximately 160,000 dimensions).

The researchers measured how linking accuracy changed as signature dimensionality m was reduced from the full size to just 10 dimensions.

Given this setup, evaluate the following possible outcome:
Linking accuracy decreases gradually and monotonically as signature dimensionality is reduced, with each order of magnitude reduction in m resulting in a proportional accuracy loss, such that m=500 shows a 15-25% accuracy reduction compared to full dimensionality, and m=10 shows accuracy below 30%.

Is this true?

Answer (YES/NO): NO